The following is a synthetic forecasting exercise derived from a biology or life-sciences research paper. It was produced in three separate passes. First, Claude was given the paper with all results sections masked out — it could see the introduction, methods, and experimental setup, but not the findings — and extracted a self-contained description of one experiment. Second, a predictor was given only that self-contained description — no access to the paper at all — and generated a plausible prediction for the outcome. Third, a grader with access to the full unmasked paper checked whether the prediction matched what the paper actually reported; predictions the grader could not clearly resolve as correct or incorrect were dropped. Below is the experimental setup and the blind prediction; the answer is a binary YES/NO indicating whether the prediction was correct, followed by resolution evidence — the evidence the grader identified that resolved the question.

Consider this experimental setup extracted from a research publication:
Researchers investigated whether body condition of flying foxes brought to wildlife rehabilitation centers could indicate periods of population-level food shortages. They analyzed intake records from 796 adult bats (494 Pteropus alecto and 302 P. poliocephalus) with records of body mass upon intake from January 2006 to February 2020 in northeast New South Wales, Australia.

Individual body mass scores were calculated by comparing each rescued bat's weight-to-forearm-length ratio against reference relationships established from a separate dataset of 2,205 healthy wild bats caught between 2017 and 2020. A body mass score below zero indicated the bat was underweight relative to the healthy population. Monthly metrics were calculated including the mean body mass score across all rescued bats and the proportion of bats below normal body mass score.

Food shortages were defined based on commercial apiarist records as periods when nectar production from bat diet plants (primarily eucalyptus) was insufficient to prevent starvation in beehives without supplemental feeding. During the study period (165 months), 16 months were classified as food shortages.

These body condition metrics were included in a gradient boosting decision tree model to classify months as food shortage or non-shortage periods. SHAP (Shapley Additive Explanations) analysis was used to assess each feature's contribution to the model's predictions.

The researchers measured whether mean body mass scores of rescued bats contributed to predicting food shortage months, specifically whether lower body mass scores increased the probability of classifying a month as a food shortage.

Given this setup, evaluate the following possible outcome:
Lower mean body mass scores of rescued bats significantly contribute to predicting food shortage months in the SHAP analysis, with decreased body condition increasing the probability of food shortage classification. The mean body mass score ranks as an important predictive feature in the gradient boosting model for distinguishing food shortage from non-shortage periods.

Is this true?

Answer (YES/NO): NO